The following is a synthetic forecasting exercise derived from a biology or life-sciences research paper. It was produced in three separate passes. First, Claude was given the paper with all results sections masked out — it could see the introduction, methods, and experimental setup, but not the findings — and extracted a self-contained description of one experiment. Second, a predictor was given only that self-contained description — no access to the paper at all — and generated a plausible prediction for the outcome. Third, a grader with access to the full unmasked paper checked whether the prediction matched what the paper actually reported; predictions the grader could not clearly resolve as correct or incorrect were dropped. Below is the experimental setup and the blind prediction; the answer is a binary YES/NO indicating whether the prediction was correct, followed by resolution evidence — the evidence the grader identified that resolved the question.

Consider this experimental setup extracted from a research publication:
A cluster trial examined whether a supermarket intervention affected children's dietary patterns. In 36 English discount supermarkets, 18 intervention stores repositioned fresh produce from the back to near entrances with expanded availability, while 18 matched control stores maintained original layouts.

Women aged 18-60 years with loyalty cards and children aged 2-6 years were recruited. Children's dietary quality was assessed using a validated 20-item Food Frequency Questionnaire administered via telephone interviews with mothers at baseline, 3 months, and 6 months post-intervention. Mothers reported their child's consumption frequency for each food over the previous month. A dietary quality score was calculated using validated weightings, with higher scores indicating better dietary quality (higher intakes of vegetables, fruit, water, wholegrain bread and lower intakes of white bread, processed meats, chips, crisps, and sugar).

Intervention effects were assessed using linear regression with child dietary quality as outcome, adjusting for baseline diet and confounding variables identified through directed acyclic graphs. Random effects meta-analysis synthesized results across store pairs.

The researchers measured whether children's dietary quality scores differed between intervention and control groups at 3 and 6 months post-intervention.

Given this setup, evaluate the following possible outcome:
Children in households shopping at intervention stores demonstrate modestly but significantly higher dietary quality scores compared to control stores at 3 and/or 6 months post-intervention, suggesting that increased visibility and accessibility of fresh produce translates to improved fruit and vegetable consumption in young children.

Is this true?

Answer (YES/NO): NO